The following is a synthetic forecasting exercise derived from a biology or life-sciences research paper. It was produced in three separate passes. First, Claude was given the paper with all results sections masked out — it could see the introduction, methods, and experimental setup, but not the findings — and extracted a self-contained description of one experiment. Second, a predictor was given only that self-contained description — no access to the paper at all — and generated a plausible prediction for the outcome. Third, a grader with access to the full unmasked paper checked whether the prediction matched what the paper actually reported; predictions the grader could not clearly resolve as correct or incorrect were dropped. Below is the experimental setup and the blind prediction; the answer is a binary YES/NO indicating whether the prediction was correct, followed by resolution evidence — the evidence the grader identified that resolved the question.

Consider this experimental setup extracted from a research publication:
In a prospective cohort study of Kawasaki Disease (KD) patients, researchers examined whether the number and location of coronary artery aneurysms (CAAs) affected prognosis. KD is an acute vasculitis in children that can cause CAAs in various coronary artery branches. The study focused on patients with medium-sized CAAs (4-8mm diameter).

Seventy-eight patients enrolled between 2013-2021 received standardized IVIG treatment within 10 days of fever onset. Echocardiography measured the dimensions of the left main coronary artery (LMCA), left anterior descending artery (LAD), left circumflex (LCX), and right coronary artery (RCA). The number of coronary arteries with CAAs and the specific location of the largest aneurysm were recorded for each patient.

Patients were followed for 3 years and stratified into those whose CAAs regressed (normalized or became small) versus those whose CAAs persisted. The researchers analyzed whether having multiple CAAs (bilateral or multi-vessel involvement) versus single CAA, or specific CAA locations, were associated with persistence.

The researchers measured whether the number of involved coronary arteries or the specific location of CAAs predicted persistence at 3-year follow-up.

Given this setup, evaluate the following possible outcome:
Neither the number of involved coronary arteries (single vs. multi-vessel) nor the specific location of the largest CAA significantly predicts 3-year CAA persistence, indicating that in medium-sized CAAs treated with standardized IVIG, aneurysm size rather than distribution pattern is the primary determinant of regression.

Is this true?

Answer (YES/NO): NO